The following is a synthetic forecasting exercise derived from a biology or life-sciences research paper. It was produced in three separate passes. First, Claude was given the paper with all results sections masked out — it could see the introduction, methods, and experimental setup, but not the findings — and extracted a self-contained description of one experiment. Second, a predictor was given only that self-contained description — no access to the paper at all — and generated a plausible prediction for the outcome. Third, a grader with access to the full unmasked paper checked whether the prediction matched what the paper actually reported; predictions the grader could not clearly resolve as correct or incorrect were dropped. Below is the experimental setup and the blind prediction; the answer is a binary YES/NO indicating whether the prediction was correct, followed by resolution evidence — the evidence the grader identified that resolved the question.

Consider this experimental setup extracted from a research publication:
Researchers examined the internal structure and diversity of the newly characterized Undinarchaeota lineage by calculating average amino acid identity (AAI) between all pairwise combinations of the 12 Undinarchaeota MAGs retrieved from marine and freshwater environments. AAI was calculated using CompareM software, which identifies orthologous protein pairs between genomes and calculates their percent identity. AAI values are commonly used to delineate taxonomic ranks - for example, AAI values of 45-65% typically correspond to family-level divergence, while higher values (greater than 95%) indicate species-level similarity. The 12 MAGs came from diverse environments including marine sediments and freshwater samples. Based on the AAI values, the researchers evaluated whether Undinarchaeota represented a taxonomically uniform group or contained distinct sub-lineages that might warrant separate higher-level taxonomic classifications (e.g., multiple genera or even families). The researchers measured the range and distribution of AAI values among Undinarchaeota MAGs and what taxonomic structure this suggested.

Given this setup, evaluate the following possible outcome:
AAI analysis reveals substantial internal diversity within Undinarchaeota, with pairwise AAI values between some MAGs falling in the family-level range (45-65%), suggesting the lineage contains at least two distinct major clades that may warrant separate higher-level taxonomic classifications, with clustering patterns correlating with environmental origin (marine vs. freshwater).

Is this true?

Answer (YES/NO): NO